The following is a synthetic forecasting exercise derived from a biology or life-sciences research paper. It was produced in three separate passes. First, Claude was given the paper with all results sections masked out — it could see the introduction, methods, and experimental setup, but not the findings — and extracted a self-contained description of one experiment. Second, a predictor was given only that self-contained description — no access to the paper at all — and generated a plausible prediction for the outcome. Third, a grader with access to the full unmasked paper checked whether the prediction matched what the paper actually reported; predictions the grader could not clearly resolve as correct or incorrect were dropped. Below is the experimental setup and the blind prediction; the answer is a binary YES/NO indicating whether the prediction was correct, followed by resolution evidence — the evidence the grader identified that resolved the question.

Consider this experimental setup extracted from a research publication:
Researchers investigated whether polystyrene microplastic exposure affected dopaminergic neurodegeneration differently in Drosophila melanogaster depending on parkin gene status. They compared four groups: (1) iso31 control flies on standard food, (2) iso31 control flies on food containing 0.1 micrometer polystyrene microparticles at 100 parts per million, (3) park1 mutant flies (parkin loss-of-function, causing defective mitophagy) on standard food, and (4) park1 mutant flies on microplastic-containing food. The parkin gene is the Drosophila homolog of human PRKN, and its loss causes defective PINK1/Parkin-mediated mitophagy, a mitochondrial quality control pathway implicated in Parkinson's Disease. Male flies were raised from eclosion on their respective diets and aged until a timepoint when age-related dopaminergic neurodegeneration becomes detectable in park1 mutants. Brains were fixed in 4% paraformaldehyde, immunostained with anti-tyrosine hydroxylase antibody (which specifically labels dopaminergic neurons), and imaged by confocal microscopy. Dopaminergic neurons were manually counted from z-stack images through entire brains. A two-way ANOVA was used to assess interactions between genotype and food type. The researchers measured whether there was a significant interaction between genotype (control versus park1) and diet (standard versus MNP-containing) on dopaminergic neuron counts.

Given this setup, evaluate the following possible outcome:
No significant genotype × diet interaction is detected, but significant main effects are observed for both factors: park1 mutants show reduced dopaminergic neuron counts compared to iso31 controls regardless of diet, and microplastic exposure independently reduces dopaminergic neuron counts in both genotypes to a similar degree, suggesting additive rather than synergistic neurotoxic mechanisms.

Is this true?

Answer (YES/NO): NO